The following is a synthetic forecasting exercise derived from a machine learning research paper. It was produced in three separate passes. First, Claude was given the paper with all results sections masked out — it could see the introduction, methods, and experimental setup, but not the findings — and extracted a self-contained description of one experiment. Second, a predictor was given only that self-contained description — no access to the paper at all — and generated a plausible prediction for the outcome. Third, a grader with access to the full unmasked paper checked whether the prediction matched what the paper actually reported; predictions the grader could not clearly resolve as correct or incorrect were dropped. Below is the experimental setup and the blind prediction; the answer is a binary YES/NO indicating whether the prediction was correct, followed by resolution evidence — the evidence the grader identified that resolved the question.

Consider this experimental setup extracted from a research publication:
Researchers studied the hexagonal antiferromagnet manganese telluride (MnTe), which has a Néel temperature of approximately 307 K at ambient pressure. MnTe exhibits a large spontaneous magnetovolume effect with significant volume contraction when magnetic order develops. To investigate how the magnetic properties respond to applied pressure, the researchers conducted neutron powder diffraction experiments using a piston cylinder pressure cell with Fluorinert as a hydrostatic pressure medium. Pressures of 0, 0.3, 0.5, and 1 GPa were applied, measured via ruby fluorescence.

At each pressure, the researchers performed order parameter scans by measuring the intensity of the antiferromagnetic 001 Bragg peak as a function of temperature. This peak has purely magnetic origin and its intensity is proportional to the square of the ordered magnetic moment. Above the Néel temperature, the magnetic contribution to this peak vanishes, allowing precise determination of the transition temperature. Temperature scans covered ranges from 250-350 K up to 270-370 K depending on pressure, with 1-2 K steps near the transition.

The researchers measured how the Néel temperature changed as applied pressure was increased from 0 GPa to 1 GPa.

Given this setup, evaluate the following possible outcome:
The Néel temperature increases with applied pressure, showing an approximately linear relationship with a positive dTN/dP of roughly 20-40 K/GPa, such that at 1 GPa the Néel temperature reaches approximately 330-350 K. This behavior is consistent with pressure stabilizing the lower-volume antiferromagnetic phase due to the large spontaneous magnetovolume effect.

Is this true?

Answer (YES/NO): YES